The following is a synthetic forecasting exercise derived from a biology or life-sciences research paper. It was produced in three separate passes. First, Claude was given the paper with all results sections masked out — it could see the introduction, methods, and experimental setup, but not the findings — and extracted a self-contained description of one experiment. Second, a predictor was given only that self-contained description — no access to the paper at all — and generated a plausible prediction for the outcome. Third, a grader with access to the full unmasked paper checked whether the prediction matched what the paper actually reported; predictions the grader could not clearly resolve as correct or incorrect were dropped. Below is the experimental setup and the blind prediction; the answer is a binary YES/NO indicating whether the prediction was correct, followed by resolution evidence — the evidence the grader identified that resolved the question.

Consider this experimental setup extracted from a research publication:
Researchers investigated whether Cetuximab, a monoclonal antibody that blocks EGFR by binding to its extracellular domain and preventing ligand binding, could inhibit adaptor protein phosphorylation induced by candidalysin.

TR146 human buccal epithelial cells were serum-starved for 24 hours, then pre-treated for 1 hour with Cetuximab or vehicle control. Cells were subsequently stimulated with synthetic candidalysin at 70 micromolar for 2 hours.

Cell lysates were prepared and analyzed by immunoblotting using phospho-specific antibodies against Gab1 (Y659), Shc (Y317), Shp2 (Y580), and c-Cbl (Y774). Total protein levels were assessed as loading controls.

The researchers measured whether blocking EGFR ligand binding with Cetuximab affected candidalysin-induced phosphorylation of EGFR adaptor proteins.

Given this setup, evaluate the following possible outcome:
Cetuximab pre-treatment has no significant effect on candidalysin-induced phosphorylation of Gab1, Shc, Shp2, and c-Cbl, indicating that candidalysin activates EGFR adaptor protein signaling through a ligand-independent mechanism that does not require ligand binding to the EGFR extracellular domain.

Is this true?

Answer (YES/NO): NO